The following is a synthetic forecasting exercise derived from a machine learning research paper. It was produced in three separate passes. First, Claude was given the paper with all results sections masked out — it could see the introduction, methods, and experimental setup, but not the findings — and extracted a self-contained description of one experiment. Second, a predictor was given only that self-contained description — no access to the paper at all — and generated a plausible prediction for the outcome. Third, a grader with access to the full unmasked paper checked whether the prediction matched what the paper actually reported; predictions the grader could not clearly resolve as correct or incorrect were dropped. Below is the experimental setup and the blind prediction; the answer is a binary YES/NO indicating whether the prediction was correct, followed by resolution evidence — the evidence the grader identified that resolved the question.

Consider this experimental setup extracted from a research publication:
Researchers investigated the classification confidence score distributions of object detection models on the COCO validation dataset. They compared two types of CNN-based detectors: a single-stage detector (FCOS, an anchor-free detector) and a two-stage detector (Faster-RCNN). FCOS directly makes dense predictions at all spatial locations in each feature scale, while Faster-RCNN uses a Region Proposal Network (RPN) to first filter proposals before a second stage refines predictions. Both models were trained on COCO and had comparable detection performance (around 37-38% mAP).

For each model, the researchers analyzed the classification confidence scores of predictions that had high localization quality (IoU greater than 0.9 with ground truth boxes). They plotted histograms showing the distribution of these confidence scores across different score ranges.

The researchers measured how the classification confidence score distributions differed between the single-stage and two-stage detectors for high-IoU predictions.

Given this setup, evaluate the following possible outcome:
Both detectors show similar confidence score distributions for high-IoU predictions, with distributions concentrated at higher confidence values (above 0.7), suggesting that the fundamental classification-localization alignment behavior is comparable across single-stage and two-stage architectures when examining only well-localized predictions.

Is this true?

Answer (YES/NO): NO